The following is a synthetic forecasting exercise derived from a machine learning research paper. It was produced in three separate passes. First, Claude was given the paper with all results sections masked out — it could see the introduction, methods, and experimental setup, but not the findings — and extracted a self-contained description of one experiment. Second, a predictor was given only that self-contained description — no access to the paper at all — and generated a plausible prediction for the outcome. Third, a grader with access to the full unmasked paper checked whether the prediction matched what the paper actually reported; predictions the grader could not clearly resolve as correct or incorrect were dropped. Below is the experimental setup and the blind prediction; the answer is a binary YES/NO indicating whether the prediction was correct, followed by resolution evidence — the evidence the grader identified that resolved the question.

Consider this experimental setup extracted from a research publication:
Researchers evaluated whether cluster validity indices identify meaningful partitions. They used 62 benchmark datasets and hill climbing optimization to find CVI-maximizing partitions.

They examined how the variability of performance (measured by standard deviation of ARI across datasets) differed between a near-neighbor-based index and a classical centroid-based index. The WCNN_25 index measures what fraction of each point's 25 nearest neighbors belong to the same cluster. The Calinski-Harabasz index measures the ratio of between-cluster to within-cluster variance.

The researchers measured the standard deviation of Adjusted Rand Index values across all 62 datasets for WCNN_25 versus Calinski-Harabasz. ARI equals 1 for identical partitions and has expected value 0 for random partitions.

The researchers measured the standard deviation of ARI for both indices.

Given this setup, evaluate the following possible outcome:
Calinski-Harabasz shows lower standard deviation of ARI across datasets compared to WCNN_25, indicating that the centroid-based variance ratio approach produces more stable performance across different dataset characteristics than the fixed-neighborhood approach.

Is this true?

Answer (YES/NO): YES